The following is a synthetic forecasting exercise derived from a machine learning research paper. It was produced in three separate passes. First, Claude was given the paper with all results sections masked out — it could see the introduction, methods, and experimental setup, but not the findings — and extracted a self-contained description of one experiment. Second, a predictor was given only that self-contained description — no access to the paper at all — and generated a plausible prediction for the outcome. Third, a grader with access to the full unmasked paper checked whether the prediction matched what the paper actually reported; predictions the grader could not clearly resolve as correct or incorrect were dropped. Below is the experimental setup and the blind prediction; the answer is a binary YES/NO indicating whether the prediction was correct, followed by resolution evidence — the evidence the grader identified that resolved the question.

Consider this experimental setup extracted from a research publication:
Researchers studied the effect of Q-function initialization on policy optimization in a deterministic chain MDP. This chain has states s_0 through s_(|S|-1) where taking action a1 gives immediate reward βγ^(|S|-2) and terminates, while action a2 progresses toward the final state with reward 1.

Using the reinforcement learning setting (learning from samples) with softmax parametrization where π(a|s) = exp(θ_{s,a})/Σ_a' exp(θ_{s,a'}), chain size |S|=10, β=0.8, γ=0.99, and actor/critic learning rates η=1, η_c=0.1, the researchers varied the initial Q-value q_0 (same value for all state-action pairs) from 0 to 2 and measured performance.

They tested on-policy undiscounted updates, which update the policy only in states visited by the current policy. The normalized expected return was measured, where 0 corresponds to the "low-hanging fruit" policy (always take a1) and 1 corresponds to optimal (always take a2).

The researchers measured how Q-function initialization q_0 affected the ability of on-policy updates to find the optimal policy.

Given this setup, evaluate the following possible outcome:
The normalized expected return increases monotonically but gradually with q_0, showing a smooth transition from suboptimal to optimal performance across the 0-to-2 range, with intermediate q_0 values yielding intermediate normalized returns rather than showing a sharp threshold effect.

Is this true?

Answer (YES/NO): NO